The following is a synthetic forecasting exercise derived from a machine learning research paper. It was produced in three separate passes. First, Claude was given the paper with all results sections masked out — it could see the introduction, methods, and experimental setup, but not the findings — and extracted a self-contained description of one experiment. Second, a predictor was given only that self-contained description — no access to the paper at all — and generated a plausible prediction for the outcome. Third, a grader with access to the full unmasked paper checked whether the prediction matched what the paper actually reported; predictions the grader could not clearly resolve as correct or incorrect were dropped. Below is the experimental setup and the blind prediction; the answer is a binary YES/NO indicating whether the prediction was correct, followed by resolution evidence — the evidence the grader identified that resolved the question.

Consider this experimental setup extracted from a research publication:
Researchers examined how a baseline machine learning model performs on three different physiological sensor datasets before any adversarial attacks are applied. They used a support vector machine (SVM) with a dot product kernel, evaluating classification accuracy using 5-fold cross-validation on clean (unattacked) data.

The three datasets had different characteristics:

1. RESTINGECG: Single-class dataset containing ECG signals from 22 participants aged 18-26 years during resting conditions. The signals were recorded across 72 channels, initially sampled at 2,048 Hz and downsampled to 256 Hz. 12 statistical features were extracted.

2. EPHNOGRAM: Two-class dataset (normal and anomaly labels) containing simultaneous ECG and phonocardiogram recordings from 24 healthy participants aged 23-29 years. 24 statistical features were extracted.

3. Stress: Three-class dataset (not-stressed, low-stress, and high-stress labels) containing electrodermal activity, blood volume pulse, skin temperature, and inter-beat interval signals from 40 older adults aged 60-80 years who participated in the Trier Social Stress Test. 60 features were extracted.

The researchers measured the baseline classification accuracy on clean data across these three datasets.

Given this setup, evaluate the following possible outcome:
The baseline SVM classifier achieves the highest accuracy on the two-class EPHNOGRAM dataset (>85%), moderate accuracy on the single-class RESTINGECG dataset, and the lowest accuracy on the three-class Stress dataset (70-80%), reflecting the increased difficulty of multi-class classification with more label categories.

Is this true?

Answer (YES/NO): NO